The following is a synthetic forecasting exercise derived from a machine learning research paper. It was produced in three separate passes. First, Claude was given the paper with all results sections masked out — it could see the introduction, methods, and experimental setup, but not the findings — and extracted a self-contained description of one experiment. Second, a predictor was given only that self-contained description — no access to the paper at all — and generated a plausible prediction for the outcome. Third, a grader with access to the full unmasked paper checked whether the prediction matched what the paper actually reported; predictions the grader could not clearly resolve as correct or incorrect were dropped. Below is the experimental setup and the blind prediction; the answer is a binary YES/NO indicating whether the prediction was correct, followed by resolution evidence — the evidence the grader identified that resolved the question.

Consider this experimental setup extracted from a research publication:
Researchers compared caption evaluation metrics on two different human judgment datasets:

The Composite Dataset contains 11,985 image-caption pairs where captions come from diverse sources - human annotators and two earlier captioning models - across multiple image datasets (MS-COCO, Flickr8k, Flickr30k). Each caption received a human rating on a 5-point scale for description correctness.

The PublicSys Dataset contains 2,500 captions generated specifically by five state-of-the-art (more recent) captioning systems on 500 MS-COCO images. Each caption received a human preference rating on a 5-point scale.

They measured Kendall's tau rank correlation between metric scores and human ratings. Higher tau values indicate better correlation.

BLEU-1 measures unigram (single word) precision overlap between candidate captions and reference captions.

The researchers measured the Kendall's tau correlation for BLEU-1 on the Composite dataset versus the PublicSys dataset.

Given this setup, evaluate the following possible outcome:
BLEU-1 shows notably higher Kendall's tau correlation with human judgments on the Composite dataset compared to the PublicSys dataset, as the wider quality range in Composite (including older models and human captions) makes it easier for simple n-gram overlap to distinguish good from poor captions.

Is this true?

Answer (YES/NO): NO